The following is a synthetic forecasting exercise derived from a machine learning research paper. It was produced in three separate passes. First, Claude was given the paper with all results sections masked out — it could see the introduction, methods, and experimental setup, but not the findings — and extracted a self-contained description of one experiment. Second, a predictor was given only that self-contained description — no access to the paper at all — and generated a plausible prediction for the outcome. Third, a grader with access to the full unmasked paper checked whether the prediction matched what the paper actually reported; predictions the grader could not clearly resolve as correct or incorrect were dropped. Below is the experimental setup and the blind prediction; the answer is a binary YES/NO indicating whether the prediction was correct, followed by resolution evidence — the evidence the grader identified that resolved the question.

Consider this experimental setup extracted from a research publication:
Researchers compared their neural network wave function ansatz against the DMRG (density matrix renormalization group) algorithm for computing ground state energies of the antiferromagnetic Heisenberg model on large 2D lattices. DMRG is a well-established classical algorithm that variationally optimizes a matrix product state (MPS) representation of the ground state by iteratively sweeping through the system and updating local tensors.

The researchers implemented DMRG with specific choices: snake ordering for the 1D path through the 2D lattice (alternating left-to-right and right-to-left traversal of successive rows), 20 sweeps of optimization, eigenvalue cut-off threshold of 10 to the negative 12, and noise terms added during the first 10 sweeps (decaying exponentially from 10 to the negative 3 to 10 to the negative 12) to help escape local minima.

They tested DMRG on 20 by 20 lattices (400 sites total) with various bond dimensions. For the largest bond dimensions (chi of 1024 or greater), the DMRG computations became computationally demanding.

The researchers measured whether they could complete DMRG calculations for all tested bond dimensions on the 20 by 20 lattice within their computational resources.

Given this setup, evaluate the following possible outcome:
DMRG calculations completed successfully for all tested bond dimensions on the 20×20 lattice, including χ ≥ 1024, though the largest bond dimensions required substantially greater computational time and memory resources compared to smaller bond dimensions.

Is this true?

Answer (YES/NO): NO